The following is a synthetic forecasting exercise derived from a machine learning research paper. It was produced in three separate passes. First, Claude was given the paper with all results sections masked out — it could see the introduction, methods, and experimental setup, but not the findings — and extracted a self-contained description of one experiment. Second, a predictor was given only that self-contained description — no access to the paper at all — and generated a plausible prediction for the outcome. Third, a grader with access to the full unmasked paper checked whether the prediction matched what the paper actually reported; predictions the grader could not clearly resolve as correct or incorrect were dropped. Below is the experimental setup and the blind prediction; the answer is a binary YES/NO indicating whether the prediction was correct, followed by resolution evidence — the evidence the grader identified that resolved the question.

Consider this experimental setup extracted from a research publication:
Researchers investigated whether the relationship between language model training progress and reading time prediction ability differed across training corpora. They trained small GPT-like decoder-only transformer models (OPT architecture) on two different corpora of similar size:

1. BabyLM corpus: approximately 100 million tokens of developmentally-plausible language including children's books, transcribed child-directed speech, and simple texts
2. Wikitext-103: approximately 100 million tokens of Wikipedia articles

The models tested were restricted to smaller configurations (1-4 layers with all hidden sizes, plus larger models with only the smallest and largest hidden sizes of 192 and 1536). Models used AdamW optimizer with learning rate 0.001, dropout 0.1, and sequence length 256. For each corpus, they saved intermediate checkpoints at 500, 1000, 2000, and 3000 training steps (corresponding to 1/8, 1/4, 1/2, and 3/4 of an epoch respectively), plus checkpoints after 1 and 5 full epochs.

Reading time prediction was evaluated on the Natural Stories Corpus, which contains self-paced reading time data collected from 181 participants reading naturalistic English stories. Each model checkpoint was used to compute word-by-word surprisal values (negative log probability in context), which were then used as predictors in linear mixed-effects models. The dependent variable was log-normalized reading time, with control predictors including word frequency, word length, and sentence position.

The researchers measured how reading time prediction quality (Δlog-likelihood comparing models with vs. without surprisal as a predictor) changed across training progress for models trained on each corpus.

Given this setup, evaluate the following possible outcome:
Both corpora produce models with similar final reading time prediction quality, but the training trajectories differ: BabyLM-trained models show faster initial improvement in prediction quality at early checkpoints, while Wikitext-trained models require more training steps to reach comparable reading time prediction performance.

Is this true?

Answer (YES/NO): NO